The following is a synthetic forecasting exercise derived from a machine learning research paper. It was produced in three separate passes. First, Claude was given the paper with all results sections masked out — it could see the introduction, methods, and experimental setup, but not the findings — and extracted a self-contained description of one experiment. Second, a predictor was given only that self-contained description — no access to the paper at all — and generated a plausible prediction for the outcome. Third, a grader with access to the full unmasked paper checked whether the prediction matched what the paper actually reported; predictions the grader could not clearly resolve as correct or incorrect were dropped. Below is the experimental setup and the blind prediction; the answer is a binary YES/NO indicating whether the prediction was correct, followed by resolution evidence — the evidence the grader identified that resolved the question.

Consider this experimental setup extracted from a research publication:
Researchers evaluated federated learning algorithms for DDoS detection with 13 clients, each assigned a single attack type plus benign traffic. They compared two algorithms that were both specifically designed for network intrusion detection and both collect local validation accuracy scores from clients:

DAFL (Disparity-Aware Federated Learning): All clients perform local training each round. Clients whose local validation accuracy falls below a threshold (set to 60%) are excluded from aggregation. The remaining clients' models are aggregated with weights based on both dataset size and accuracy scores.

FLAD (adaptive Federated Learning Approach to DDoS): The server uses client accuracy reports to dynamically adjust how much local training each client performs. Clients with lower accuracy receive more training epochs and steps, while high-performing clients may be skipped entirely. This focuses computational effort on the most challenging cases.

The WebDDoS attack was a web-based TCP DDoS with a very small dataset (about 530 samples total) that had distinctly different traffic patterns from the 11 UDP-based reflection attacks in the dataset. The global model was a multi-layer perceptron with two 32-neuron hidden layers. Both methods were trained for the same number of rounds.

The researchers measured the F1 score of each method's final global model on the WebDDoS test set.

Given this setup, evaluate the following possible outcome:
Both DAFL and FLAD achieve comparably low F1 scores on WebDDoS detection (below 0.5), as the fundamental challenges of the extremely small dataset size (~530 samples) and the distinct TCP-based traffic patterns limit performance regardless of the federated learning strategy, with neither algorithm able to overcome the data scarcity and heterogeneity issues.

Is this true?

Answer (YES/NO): NO